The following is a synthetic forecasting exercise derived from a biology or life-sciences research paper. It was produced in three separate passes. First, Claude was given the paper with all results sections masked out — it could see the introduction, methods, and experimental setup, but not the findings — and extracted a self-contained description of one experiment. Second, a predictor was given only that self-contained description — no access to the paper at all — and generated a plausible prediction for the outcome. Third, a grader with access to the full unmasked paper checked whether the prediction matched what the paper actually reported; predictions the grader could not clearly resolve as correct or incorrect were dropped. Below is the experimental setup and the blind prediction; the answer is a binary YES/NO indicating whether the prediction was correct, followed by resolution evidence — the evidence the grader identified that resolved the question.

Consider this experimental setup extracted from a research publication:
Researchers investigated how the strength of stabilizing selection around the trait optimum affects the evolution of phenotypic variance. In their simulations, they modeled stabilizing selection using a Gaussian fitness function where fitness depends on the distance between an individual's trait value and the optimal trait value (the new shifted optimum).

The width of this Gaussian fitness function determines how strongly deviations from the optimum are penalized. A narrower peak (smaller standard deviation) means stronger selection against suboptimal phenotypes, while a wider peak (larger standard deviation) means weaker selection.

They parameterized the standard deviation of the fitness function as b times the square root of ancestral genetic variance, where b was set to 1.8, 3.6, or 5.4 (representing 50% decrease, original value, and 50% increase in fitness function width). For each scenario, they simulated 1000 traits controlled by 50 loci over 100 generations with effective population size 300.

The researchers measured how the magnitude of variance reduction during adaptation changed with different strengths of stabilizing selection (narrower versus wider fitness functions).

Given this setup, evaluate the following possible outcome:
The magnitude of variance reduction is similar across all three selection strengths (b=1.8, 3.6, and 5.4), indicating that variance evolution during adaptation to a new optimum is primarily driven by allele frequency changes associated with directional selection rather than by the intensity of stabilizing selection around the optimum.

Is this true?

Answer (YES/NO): NO